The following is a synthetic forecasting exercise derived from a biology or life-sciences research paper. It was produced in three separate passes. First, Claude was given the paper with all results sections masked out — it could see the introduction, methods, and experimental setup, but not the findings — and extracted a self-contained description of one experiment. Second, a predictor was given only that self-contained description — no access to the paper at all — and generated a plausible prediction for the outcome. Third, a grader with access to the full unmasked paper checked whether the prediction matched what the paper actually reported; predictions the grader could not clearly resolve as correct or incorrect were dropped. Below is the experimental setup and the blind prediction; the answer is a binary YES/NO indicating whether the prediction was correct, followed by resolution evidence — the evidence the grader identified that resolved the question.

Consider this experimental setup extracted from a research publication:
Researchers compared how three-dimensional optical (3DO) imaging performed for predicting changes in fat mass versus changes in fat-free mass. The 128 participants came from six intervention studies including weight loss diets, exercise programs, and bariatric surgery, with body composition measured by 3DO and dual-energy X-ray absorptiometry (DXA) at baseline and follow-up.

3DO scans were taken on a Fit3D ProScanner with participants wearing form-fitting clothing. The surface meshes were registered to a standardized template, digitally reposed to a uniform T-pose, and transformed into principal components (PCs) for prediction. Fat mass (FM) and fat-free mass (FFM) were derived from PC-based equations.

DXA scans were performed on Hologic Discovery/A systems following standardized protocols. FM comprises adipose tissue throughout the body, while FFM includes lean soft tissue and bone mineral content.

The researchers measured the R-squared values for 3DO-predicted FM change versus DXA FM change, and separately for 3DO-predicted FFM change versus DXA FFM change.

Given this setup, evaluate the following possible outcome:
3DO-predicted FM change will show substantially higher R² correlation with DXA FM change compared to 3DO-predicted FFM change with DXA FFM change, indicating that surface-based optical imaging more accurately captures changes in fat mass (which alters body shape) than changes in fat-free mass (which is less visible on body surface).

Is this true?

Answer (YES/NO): NO